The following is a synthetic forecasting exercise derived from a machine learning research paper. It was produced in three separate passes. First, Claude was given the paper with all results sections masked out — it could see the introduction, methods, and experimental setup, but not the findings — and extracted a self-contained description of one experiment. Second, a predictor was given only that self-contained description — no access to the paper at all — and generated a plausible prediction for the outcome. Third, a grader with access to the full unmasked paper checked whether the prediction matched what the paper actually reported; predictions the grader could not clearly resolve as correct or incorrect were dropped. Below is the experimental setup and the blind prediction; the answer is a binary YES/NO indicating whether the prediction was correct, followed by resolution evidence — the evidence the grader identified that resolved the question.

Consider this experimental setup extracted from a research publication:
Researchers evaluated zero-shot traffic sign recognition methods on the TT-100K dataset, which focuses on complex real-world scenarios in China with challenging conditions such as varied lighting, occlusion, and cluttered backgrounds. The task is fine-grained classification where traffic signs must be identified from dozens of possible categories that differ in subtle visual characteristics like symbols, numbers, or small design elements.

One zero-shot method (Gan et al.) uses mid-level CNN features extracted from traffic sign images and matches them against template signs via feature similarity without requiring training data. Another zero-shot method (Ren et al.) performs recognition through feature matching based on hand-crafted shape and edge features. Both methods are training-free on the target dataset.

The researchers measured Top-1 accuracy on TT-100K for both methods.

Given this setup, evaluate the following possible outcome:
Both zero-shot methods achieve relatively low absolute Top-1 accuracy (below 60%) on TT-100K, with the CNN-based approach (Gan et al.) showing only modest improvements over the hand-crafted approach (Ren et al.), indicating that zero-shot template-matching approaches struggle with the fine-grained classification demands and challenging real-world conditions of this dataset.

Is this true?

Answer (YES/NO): NO